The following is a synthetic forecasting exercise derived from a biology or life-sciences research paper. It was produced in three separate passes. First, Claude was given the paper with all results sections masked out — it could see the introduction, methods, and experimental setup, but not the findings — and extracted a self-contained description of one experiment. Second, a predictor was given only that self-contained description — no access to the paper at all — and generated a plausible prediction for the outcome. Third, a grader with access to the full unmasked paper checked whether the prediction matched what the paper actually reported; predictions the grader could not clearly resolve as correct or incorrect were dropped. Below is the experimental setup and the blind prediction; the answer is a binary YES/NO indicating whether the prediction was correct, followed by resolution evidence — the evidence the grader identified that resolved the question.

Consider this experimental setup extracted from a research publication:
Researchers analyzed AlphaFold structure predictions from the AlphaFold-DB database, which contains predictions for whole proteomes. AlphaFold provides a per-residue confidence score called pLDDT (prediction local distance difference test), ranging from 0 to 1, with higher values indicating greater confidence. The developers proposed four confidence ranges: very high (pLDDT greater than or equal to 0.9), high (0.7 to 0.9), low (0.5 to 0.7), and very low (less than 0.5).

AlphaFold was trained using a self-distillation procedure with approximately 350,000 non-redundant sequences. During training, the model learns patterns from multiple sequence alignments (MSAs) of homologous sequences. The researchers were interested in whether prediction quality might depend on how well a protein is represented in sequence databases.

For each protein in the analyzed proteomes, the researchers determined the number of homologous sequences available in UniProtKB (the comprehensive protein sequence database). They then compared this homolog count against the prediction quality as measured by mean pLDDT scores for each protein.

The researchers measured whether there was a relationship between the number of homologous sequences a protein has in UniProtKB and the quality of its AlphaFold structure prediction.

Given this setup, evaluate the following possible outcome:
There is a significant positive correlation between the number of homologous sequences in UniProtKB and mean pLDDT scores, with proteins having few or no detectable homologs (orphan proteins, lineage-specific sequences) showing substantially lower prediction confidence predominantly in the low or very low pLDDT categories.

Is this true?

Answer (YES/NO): NO